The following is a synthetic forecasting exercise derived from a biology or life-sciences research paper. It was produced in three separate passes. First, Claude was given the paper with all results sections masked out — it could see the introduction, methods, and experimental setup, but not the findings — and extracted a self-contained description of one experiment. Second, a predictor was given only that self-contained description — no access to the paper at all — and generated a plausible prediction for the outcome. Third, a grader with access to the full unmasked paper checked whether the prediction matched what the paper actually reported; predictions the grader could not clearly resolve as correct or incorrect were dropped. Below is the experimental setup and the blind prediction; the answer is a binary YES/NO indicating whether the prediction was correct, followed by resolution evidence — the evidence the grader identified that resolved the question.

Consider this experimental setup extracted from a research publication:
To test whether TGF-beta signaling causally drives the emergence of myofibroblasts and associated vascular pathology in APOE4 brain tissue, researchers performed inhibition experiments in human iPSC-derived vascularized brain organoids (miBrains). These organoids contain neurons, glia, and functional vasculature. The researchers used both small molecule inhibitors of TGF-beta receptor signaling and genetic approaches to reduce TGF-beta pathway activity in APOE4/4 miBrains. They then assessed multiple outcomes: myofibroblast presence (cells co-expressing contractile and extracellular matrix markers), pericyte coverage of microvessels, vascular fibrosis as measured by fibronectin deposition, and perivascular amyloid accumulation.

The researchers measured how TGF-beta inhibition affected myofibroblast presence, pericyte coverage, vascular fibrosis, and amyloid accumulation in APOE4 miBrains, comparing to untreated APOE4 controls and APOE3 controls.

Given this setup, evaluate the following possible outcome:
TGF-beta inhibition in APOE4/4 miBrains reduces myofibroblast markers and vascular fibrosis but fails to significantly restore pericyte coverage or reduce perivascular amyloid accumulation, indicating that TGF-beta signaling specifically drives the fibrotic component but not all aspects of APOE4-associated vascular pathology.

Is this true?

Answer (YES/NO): NO